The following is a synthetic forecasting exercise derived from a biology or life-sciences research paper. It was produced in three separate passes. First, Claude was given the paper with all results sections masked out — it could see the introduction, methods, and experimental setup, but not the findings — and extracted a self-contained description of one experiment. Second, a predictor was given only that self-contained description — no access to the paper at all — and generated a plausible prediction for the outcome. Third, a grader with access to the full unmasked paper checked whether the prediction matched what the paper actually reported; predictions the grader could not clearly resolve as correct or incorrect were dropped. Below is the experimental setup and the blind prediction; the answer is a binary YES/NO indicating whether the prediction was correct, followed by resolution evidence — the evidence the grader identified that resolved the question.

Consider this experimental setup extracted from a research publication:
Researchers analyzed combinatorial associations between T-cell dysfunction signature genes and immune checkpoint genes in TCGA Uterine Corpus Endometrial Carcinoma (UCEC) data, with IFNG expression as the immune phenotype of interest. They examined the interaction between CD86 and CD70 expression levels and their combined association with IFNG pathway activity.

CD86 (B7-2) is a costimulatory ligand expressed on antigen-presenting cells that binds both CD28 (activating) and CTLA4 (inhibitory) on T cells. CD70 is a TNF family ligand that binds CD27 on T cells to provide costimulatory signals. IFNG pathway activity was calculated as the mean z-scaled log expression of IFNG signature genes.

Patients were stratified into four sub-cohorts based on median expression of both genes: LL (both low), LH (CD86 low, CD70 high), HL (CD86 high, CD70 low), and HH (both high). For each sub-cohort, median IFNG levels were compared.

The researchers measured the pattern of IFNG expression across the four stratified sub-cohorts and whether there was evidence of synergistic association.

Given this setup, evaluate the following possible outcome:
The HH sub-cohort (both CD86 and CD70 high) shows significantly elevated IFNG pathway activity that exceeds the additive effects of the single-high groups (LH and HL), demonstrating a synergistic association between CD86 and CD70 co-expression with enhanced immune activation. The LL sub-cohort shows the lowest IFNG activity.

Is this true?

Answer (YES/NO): YES